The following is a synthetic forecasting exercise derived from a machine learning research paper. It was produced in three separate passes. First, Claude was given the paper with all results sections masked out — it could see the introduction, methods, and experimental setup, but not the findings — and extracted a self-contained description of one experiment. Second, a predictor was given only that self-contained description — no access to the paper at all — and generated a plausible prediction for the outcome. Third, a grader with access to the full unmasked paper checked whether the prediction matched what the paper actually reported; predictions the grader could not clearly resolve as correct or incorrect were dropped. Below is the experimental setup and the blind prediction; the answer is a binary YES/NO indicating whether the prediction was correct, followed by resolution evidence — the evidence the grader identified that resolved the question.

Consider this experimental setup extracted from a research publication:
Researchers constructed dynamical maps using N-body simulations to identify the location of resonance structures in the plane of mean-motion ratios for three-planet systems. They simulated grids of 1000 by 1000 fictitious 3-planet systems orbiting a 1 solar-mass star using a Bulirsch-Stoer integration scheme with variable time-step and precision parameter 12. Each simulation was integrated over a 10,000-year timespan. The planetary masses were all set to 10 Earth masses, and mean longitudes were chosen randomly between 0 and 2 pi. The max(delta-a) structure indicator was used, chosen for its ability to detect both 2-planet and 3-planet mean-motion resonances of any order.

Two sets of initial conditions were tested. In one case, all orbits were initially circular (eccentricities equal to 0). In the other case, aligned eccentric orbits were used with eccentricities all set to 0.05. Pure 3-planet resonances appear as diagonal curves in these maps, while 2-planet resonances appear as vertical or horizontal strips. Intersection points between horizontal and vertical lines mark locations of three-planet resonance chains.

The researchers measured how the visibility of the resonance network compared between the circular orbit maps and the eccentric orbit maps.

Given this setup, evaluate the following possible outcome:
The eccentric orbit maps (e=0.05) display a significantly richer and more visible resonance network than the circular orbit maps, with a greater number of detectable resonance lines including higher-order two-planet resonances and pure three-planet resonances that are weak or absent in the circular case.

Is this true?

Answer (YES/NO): NO